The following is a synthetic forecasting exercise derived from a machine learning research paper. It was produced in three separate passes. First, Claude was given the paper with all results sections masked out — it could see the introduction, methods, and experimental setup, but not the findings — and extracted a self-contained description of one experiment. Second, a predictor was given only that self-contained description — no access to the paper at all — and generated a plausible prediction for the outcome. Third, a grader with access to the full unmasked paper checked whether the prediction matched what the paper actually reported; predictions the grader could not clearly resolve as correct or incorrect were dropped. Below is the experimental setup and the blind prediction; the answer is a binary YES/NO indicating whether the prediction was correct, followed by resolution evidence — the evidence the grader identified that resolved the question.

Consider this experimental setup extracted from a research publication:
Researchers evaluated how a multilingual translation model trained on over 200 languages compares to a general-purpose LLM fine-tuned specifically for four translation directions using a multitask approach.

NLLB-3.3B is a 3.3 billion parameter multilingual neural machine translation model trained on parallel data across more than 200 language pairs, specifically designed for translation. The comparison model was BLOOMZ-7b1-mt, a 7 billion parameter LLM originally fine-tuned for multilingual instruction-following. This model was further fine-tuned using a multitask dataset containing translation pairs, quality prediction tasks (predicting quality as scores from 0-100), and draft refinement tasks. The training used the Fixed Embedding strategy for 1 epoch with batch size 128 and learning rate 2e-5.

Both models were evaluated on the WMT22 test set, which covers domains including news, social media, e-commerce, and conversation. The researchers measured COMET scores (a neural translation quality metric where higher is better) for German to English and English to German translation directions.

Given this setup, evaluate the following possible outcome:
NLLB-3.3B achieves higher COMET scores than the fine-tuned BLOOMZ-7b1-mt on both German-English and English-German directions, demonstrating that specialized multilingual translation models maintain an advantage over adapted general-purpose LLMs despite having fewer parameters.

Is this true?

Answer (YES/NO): YES